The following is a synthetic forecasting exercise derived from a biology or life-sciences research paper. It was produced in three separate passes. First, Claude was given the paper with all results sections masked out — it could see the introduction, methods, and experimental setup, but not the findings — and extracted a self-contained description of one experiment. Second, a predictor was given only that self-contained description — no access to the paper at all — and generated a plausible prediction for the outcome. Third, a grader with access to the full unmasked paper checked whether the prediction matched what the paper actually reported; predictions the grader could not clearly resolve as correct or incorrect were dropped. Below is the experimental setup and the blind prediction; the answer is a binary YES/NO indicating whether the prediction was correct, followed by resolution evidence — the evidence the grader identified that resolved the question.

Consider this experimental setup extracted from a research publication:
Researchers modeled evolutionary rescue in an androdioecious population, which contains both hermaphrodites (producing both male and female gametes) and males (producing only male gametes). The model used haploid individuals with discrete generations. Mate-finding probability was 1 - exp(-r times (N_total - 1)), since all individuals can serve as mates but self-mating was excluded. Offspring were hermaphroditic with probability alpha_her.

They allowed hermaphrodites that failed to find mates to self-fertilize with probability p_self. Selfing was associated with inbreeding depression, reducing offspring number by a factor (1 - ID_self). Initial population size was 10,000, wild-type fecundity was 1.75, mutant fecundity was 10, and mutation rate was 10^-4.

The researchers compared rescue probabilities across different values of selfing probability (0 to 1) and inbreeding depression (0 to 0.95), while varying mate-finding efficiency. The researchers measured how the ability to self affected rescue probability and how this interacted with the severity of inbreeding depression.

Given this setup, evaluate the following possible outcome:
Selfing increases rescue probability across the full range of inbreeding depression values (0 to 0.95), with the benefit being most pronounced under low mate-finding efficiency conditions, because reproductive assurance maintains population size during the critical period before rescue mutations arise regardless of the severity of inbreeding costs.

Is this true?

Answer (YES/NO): YES